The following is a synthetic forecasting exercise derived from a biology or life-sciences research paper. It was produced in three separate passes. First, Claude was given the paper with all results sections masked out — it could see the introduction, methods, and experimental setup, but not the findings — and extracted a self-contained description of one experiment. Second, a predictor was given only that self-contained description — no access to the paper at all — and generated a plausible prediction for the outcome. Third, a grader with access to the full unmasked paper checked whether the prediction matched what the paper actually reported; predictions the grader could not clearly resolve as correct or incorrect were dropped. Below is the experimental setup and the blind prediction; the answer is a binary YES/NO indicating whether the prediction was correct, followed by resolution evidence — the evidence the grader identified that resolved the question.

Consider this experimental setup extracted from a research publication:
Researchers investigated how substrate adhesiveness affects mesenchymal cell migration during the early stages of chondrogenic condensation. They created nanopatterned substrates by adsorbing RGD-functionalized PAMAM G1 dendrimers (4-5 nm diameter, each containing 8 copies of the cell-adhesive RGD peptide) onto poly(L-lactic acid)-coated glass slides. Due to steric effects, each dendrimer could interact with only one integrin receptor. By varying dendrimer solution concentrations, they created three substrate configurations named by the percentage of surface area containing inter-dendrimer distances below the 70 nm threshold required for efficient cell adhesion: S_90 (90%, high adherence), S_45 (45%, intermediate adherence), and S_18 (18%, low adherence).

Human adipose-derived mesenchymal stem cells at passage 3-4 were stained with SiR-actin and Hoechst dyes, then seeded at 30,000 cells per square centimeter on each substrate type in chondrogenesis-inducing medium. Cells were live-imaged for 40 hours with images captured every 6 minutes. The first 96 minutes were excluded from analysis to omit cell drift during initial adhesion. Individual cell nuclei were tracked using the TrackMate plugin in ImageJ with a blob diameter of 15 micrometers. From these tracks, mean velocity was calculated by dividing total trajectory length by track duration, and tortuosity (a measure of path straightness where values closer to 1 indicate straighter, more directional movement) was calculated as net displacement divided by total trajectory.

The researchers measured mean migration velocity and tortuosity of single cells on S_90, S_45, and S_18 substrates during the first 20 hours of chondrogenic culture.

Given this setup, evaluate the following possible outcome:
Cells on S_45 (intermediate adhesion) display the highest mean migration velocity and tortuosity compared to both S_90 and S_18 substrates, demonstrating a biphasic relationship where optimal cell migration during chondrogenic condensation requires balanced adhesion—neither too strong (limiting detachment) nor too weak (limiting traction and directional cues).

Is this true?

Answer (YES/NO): NO